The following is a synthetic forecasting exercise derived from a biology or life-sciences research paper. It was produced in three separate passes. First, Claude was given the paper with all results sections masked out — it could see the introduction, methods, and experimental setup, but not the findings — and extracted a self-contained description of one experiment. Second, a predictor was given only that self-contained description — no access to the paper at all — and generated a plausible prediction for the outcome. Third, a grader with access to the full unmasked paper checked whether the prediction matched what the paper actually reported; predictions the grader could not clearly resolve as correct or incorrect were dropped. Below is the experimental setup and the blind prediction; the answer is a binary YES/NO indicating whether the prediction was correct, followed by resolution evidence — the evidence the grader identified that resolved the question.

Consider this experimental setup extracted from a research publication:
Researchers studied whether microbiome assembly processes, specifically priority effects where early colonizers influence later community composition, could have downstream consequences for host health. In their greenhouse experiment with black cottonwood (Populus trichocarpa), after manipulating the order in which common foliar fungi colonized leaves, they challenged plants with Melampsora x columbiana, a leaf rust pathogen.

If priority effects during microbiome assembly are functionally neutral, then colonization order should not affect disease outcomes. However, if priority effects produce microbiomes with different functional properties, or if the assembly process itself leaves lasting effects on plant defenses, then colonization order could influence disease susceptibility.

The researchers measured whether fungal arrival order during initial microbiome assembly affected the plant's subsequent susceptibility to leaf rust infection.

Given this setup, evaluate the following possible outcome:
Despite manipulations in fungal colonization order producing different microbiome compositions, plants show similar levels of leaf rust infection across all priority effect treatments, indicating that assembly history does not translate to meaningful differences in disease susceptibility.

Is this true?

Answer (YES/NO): NO